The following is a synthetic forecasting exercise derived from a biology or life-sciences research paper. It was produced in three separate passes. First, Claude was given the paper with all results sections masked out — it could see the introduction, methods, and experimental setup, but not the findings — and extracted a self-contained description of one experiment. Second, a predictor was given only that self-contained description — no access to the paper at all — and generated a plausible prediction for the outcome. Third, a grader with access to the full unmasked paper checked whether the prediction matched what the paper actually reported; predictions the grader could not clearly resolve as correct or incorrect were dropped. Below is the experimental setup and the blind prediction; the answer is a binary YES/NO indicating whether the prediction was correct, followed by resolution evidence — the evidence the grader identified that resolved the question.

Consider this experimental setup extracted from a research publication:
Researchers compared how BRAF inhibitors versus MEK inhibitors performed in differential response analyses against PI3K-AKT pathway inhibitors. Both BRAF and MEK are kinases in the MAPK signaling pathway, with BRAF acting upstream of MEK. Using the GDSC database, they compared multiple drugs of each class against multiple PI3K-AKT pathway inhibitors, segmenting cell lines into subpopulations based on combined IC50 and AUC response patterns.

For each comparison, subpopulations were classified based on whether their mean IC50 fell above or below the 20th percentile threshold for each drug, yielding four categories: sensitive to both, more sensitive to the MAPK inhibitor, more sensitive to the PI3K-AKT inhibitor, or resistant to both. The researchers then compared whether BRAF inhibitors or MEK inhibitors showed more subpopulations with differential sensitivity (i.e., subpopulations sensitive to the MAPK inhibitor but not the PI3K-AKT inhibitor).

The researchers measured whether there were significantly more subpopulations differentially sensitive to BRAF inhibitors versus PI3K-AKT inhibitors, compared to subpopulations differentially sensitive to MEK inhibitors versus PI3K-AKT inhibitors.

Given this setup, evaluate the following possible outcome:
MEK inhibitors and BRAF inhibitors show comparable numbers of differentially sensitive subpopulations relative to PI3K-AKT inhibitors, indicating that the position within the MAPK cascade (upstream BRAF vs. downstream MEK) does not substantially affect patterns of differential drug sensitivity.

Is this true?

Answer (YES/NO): NO